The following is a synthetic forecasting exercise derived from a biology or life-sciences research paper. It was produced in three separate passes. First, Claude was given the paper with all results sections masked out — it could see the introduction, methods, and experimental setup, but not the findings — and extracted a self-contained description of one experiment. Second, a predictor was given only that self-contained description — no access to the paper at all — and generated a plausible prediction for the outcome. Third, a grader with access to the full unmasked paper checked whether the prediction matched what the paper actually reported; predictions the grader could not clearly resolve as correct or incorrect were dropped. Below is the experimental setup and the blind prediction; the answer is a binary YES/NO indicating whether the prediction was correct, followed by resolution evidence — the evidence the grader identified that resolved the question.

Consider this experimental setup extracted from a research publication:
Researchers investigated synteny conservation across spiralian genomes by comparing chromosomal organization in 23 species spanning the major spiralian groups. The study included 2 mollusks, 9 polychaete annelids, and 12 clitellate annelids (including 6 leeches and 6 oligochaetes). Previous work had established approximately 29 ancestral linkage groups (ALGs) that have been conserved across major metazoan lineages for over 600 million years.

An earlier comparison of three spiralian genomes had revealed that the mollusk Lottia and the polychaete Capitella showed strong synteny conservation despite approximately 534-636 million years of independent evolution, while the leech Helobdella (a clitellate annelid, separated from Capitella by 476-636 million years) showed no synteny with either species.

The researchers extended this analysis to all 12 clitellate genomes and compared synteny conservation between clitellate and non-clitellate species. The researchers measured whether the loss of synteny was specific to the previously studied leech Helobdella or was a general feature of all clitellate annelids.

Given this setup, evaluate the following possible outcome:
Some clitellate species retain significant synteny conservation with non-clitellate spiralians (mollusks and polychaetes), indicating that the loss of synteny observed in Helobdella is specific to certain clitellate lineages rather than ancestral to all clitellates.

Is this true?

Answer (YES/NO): NO